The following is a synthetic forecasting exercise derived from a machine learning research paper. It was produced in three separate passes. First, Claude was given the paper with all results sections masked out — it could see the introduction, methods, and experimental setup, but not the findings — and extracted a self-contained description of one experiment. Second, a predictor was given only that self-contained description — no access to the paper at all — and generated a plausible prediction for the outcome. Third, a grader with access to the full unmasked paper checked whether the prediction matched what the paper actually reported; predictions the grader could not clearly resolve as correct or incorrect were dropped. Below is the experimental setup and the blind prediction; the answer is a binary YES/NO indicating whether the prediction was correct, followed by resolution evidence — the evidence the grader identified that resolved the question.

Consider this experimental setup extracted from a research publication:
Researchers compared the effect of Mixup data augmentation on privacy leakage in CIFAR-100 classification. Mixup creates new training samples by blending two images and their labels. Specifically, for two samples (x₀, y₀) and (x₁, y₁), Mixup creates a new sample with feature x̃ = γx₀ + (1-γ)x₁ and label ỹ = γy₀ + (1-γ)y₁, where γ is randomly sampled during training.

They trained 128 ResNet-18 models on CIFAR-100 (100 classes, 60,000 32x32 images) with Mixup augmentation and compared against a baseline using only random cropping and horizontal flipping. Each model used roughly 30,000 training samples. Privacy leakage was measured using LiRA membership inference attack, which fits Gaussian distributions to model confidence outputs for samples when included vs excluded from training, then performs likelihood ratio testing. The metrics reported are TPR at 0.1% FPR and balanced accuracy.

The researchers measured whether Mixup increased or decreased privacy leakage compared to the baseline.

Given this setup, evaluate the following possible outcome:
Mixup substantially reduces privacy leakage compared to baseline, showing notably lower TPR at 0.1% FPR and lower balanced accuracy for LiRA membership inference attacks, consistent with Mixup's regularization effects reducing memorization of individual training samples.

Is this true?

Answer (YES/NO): NO